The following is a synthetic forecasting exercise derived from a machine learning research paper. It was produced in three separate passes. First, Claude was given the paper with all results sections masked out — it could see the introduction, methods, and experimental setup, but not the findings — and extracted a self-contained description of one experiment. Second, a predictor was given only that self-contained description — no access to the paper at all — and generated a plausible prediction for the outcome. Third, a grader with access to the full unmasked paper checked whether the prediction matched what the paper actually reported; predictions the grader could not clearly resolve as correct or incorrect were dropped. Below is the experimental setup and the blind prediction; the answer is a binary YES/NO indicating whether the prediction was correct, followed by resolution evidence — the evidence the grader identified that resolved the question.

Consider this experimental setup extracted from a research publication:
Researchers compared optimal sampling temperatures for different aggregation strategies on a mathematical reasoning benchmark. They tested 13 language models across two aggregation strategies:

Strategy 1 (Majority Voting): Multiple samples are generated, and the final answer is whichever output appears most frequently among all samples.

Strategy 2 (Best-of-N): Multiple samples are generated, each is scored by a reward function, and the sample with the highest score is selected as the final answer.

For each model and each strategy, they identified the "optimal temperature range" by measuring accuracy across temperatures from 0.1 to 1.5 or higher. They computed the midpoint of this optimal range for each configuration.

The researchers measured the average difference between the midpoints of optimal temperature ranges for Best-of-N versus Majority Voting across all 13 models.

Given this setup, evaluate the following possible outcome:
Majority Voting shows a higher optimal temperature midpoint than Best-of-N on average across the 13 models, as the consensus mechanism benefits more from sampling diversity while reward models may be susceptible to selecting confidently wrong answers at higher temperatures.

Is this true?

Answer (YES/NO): NO